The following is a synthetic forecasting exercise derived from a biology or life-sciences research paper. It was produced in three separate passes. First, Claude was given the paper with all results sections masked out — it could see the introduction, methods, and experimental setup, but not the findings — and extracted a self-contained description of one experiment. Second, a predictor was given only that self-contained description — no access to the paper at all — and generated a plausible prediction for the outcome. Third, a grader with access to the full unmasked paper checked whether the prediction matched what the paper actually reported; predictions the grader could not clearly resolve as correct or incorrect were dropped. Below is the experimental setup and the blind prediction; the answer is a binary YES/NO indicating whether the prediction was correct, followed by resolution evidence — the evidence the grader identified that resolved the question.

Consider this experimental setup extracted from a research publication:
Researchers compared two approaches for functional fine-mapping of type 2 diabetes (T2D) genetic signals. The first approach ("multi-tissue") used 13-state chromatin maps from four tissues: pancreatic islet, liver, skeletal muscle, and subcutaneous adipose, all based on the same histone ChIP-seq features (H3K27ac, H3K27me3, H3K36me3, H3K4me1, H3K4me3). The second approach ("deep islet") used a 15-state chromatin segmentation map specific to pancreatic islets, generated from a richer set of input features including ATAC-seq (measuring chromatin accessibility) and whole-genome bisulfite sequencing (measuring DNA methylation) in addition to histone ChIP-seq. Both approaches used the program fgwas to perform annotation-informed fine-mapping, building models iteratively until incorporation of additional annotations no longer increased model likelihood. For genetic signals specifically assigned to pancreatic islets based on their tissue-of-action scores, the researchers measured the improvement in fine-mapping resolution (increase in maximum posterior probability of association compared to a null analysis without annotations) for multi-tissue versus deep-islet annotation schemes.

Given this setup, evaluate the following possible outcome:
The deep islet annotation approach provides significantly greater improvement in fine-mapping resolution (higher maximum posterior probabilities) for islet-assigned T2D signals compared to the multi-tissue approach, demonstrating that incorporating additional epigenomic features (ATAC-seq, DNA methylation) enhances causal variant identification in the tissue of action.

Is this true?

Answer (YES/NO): YES